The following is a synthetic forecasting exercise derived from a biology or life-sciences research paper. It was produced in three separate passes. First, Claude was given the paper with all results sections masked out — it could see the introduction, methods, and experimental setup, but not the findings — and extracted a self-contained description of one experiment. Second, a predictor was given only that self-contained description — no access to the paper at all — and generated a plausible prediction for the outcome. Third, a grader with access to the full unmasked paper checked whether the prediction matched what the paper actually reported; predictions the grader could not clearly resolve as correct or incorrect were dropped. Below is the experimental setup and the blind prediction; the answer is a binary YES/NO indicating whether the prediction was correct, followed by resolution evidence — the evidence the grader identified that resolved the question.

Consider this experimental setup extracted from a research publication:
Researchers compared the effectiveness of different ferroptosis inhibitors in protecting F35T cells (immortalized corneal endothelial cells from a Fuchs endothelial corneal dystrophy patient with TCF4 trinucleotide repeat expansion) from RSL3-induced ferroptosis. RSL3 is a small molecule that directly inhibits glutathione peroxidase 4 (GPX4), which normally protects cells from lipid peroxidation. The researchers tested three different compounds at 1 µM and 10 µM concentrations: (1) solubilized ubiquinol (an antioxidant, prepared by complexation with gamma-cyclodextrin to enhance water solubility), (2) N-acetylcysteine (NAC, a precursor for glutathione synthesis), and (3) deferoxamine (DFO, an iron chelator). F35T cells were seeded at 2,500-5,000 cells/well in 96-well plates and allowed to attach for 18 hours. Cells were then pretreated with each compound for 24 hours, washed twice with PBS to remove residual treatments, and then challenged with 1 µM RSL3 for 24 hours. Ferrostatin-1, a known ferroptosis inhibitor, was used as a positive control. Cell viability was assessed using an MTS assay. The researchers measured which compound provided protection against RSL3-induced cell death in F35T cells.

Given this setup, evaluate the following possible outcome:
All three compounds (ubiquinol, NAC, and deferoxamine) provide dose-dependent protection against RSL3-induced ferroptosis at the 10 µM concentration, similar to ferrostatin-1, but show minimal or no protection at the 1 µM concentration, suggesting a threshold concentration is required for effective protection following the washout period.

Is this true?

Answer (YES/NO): NO